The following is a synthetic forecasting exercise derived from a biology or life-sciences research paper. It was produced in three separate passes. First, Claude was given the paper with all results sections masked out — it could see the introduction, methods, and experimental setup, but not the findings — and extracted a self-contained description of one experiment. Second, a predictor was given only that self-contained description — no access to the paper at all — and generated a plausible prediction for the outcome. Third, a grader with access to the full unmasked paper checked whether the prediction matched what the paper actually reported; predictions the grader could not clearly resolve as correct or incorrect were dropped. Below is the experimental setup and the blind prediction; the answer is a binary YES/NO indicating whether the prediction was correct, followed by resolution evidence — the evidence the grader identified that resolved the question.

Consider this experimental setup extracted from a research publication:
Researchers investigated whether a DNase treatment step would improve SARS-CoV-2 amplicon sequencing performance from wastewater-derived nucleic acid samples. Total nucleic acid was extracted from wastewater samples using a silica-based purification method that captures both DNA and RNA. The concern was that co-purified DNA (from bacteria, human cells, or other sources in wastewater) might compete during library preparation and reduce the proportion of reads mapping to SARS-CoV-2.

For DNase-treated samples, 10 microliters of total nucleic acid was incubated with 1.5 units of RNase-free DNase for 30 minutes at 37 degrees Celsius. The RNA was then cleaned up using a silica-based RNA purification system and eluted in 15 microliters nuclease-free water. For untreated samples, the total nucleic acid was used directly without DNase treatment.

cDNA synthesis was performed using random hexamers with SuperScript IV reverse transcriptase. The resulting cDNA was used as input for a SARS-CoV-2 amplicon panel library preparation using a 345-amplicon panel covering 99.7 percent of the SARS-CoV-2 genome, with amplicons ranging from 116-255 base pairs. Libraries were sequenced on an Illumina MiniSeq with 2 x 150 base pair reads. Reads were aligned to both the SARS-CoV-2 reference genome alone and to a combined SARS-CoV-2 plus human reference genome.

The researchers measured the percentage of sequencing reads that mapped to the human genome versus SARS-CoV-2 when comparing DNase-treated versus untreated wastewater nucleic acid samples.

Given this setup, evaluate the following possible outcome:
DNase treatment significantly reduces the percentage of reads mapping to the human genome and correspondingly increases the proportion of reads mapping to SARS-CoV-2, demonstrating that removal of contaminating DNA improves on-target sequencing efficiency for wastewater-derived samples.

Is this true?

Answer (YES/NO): NO